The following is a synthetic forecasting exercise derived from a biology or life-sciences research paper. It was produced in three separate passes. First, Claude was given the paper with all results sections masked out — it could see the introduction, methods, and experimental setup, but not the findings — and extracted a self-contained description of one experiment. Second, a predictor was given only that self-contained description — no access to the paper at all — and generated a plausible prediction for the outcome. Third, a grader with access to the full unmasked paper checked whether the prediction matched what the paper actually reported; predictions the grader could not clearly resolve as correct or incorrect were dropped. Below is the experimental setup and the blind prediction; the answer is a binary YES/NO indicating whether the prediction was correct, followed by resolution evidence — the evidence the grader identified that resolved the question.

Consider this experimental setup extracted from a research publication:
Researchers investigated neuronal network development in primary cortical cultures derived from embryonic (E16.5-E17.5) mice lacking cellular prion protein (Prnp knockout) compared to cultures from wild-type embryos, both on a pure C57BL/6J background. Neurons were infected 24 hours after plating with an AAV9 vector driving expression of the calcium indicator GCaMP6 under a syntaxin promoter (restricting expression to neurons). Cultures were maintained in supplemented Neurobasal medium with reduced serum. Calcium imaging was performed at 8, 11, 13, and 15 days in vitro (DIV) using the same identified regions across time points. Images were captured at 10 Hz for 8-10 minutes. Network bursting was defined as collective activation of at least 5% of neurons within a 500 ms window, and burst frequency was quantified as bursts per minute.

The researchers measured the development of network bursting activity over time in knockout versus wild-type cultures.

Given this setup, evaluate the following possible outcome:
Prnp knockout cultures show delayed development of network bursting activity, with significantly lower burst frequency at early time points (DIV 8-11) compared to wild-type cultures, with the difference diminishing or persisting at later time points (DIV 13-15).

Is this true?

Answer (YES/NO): NO